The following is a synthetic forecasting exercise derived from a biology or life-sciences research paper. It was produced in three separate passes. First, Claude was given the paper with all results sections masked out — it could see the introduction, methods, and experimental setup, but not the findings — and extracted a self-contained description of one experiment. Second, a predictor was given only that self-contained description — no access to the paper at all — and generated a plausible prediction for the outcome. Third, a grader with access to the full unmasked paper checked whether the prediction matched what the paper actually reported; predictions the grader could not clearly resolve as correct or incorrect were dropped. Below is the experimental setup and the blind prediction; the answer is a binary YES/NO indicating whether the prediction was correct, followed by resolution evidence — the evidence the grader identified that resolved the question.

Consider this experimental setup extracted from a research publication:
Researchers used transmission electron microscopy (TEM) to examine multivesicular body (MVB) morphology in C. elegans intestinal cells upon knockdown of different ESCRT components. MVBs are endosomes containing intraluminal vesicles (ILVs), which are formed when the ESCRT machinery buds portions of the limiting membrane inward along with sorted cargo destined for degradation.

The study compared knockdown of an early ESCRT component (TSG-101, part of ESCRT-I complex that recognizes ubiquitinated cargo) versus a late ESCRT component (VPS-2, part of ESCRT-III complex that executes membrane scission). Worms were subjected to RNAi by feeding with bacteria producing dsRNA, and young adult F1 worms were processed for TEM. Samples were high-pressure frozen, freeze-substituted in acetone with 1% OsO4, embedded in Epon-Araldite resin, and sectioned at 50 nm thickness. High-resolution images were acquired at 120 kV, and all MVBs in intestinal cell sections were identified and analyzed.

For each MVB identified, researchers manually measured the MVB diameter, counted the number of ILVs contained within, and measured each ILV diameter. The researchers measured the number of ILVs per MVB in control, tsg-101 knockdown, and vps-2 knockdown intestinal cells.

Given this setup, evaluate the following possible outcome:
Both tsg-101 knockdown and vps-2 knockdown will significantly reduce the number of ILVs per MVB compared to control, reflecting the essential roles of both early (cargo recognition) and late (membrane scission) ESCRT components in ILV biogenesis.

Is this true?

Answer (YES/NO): YES